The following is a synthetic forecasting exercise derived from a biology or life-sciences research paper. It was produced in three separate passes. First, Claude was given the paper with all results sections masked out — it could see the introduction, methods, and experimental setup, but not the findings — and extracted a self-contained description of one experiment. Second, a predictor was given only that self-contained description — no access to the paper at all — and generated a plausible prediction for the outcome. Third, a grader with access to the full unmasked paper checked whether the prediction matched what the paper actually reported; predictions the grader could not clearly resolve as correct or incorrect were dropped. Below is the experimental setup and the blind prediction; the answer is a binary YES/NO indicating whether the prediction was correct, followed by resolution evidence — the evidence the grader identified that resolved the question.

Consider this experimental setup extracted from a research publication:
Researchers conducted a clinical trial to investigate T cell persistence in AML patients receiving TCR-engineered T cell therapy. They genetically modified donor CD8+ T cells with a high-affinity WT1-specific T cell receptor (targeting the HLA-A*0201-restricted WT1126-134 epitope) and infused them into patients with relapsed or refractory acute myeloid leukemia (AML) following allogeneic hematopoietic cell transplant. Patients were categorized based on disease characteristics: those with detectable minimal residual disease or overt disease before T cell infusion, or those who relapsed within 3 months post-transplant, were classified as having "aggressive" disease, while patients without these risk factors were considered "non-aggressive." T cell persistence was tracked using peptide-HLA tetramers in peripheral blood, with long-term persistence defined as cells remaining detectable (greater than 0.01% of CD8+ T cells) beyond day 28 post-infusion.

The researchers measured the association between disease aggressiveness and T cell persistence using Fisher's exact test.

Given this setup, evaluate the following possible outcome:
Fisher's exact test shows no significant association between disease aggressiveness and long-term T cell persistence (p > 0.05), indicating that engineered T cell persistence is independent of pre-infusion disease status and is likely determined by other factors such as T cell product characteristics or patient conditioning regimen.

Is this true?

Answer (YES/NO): NO